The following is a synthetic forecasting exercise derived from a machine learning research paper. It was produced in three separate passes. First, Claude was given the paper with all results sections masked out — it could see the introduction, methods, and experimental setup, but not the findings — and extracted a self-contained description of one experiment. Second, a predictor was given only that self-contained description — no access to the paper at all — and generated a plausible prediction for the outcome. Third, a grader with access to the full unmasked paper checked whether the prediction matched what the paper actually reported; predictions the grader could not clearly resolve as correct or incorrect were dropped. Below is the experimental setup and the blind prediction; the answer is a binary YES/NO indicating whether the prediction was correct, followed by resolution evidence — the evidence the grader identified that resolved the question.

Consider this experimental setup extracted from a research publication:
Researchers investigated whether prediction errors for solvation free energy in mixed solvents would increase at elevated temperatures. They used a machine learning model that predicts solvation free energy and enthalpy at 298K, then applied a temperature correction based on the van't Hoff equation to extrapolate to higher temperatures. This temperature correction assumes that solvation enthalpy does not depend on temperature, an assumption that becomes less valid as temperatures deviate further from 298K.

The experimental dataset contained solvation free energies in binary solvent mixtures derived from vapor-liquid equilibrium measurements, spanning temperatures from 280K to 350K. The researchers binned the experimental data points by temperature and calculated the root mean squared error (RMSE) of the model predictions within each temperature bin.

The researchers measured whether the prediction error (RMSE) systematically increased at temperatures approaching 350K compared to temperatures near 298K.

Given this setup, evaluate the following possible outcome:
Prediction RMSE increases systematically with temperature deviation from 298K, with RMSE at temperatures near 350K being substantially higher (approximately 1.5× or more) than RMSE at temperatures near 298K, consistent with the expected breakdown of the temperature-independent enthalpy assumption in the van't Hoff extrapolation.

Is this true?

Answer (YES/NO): NO